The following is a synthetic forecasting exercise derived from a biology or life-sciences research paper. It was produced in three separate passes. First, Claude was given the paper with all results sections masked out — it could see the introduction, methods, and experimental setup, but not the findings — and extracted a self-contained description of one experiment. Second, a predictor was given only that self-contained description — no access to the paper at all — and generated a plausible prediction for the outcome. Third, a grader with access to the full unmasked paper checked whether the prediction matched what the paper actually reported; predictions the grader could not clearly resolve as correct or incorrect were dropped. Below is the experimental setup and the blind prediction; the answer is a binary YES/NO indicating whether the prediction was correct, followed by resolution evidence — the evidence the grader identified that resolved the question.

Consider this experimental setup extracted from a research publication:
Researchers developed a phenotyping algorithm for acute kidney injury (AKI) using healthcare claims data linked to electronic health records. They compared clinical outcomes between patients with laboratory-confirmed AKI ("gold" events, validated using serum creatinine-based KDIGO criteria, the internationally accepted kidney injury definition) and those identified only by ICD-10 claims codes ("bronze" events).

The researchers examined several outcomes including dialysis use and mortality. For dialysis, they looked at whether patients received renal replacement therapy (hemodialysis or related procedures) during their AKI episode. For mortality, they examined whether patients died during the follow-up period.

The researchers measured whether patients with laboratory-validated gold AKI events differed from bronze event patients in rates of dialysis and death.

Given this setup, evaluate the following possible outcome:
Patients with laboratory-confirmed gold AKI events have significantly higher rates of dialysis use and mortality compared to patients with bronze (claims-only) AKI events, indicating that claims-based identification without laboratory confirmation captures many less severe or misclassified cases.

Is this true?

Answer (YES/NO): YES